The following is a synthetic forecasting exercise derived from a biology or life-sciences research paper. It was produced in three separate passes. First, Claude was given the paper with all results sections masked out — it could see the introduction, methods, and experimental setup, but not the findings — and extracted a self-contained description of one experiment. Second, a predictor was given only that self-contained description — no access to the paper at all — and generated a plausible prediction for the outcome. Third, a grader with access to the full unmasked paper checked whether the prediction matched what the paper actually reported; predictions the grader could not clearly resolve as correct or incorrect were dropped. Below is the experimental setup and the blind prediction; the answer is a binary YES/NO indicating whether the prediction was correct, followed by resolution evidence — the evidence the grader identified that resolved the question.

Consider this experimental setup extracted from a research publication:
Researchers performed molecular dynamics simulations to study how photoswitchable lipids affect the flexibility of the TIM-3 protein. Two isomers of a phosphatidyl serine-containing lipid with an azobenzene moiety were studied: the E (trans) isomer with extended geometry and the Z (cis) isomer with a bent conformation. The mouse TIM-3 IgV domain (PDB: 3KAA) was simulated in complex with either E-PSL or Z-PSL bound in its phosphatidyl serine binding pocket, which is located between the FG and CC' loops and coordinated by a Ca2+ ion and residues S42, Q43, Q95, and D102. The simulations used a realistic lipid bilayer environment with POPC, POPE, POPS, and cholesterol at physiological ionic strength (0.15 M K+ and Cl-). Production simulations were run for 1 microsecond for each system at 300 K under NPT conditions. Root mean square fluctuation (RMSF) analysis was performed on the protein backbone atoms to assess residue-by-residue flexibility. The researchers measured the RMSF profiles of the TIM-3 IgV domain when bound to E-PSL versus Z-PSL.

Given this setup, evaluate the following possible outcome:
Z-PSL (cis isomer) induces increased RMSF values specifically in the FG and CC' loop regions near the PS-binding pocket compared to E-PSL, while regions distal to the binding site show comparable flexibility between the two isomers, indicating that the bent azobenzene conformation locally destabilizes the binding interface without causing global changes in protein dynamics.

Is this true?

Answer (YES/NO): NO